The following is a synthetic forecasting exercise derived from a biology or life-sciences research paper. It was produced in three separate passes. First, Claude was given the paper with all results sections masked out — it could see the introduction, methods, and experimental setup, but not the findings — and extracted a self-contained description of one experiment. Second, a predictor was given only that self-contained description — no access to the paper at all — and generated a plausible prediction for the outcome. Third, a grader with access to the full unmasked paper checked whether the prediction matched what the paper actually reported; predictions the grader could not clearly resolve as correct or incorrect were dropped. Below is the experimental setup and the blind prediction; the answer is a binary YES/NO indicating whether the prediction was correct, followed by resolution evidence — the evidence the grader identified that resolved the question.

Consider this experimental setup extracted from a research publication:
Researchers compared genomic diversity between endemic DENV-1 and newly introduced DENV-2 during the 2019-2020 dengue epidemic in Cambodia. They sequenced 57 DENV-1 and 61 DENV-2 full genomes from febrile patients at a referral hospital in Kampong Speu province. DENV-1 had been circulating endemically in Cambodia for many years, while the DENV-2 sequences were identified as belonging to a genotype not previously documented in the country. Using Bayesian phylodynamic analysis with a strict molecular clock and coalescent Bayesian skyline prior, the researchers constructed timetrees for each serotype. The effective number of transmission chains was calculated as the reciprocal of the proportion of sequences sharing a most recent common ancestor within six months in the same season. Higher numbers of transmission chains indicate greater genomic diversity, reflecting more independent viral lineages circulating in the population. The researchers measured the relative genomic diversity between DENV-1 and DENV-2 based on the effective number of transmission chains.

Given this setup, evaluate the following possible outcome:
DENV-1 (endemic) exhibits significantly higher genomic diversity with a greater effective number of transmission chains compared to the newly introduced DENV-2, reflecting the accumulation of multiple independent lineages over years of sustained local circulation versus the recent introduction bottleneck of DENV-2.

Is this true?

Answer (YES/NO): YES